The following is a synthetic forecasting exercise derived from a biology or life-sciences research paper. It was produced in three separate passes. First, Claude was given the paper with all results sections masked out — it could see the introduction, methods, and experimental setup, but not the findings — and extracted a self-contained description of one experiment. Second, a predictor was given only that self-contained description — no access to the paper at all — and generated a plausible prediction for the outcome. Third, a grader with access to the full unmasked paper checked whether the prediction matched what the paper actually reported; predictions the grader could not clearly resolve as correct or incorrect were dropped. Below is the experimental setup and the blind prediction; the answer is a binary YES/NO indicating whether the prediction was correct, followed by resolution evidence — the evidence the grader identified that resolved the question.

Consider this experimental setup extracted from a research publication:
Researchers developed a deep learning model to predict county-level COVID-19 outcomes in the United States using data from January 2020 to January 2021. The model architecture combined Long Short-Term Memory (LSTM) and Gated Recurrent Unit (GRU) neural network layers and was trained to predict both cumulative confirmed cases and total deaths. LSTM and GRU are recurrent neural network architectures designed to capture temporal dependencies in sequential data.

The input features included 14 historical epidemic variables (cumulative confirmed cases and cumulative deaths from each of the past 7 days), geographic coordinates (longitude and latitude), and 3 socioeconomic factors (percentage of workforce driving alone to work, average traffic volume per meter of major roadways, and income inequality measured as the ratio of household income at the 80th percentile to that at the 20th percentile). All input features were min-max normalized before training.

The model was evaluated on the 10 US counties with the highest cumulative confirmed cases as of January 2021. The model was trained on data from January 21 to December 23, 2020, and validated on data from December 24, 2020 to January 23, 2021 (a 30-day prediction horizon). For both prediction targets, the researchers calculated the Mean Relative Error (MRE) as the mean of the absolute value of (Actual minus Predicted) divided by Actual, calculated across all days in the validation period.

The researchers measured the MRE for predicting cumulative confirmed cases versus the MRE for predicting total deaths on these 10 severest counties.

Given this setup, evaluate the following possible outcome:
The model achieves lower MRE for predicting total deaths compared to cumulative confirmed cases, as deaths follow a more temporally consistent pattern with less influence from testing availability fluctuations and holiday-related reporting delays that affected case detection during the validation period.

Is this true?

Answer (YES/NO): NO